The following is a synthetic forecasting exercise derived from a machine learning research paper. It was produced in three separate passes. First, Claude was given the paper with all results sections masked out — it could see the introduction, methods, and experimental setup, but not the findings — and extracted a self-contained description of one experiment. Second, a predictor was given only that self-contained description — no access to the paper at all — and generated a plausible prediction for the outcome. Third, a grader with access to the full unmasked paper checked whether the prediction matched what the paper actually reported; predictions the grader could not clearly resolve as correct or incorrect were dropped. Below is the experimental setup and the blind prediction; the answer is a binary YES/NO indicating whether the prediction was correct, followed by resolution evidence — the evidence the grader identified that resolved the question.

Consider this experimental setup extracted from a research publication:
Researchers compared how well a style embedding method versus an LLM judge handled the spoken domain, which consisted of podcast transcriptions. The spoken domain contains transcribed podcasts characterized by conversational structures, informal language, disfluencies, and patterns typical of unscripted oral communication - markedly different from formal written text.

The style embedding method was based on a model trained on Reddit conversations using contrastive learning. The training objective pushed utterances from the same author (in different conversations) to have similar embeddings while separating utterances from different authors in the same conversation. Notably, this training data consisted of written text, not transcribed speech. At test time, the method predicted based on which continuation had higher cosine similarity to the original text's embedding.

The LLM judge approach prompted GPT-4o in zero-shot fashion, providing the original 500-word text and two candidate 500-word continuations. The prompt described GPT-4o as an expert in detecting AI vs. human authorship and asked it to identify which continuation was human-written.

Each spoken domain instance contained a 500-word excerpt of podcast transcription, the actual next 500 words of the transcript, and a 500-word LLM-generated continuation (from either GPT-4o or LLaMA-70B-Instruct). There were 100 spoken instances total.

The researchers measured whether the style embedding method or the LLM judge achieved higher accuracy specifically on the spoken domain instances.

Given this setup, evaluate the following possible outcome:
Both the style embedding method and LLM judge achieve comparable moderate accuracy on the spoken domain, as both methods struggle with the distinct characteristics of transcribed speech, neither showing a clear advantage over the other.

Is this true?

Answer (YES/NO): NO